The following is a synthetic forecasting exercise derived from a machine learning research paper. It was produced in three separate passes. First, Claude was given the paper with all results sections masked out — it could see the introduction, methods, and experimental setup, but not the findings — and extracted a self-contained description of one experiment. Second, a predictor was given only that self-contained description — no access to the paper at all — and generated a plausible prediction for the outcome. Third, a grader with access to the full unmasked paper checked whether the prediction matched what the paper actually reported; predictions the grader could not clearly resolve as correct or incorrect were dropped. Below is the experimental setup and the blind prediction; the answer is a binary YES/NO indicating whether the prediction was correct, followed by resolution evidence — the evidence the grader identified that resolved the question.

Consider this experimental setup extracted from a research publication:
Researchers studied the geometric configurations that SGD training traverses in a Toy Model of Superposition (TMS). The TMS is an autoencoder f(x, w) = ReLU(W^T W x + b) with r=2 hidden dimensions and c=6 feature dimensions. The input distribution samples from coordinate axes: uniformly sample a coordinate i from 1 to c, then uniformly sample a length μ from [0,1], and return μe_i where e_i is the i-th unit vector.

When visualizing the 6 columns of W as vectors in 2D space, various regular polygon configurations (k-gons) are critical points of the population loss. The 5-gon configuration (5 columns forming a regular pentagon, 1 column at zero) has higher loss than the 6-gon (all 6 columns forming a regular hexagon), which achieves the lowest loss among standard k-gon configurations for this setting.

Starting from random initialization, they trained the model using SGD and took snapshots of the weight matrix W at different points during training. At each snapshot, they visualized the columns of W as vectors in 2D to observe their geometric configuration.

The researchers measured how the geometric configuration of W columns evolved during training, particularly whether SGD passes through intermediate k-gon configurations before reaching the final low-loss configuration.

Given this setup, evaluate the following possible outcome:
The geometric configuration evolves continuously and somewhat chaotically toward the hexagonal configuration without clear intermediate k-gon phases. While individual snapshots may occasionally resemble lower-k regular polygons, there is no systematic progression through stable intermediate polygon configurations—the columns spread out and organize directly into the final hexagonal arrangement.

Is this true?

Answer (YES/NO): NO